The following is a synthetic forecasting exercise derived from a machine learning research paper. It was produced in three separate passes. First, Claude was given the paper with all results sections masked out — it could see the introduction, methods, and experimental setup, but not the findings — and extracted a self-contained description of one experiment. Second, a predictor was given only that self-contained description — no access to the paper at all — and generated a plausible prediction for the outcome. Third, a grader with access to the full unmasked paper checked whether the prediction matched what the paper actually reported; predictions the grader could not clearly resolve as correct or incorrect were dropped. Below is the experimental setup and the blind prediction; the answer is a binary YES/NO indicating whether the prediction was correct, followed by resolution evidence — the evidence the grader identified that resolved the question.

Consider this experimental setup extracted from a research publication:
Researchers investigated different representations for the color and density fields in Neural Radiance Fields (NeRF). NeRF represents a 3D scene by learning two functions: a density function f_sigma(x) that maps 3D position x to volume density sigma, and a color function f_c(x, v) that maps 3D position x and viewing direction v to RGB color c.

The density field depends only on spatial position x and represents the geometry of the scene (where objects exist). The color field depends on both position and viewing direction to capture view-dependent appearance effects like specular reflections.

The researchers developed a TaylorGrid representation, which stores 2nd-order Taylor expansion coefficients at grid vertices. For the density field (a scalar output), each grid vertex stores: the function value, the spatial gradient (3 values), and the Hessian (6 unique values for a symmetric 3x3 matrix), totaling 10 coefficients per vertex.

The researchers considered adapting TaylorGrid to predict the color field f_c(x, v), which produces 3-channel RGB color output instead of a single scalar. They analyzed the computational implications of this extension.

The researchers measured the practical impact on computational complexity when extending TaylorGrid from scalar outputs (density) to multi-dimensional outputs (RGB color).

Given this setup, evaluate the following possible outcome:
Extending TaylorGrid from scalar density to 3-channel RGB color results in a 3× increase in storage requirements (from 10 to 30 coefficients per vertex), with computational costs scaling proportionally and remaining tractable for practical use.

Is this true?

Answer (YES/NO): NO